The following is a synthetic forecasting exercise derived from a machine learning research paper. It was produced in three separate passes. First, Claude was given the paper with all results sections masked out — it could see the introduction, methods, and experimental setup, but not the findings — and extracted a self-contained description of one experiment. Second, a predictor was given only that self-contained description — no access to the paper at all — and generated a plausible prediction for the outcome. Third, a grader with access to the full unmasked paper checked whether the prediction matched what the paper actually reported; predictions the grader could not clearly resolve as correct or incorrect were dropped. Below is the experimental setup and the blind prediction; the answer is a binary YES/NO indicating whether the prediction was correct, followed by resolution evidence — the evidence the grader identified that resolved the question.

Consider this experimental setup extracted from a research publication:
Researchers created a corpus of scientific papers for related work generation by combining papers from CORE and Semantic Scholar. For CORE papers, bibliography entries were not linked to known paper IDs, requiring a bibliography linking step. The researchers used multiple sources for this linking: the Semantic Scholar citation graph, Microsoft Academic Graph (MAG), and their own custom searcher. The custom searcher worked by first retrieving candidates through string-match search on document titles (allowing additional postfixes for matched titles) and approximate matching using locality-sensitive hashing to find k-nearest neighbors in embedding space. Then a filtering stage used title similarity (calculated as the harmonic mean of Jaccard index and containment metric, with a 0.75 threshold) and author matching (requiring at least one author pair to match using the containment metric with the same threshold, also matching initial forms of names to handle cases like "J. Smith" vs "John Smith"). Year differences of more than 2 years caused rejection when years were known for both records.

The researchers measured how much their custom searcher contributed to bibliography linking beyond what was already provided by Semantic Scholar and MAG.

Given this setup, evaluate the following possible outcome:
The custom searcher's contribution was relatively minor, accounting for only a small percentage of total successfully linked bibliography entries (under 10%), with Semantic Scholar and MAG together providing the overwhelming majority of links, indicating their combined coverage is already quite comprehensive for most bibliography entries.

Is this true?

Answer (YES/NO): YES